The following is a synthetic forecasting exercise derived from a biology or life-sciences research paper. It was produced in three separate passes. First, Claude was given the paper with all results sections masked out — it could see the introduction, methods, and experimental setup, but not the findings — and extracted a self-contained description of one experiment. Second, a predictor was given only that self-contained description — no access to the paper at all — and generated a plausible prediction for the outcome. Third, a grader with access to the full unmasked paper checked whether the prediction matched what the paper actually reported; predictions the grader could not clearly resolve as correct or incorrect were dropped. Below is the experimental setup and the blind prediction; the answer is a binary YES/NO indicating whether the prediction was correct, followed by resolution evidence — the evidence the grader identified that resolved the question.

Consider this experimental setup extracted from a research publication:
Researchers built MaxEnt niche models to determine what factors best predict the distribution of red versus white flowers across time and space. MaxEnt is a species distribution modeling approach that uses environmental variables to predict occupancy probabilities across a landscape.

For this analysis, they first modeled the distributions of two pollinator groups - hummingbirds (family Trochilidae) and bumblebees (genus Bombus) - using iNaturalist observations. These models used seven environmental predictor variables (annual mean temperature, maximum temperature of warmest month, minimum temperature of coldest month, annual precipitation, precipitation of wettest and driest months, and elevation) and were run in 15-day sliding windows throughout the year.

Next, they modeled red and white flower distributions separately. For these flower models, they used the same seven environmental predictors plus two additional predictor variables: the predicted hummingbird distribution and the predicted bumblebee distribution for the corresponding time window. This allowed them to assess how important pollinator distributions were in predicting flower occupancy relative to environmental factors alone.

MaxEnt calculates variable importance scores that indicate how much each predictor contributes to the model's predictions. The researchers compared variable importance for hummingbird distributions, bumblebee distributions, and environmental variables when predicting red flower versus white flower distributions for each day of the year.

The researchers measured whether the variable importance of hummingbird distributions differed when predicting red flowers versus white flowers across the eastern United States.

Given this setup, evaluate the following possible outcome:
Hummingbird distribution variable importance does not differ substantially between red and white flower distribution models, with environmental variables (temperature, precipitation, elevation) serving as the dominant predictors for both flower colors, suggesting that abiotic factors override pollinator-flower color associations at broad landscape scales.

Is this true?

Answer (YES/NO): NO